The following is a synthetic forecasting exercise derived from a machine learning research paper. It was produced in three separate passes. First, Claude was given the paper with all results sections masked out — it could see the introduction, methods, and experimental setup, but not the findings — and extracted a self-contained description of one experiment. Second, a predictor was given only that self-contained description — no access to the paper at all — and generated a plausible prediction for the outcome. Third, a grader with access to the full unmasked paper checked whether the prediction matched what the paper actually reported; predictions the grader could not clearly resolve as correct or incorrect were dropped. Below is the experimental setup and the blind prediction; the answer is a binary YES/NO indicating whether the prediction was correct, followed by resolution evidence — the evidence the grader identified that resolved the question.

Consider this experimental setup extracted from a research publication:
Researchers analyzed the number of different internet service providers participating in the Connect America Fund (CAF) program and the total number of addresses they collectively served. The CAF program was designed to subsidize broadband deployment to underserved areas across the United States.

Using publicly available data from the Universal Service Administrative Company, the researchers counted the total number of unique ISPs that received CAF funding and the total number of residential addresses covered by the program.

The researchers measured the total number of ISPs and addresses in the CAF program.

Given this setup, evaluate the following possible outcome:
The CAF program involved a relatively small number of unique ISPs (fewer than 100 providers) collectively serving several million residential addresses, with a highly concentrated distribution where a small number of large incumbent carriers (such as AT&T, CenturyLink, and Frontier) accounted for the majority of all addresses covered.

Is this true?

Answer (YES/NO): NO